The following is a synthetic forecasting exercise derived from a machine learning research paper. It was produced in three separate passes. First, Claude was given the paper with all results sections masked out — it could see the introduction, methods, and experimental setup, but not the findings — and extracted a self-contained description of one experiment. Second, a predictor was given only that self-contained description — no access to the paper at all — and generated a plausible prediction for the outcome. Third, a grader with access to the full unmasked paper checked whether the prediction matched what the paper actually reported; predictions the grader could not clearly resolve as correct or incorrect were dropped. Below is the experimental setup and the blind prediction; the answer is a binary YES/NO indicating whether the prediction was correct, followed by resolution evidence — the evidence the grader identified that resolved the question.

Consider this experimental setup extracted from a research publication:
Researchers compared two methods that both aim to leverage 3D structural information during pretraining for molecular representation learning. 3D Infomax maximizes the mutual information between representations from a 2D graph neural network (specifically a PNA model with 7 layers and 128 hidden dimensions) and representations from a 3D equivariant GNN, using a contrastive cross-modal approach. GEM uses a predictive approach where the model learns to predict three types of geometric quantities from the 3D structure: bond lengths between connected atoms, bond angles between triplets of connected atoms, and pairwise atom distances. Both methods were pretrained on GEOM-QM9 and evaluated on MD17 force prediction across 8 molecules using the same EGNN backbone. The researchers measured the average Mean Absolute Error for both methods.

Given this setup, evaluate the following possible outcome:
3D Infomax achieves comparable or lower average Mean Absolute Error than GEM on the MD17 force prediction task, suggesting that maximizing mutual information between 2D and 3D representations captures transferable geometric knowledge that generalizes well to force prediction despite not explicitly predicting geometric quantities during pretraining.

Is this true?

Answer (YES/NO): NO